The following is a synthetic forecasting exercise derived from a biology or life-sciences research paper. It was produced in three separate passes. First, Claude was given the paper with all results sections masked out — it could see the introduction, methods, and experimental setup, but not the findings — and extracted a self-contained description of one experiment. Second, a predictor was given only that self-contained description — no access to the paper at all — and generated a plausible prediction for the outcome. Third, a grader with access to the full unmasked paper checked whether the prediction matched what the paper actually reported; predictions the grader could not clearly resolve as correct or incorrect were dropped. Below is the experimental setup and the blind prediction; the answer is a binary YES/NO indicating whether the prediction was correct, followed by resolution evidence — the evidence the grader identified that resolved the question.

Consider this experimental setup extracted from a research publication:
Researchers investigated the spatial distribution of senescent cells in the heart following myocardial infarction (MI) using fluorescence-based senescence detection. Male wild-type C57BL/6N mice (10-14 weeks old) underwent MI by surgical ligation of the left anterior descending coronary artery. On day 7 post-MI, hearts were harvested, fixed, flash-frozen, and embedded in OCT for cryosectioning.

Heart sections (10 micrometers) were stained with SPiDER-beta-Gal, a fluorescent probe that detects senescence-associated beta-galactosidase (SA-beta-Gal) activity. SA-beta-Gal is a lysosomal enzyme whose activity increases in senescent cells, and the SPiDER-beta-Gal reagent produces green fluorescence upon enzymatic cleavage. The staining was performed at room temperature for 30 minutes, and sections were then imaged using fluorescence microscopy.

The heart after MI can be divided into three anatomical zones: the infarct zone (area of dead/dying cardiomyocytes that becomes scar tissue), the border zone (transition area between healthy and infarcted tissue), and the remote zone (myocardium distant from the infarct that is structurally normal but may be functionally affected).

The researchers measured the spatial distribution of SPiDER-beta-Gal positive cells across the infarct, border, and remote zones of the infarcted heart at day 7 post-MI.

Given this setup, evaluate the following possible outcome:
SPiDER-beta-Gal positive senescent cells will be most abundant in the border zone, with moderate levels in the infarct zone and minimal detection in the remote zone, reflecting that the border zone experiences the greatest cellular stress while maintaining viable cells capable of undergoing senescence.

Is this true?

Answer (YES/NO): NO